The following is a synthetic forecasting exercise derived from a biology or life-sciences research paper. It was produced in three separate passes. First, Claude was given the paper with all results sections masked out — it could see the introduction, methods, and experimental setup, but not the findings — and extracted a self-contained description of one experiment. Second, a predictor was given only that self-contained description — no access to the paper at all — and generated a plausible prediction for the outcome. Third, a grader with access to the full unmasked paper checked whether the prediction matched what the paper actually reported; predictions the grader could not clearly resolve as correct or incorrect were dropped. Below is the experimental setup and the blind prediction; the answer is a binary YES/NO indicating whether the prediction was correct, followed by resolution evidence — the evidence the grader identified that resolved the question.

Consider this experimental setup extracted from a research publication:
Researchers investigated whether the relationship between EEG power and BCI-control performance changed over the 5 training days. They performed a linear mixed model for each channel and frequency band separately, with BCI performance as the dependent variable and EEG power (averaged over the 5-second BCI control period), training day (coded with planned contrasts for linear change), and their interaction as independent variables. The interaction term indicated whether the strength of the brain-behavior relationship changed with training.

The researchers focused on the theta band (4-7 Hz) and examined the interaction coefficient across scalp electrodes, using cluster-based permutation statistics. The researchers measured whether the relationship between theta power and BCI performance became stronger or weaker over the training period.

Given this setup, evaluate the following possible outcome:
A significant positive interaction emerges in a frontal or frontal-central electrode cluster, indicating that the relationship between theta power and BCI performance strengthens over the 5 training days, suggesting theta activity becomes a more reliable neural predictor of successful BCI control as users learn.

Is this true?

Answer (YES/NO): YES